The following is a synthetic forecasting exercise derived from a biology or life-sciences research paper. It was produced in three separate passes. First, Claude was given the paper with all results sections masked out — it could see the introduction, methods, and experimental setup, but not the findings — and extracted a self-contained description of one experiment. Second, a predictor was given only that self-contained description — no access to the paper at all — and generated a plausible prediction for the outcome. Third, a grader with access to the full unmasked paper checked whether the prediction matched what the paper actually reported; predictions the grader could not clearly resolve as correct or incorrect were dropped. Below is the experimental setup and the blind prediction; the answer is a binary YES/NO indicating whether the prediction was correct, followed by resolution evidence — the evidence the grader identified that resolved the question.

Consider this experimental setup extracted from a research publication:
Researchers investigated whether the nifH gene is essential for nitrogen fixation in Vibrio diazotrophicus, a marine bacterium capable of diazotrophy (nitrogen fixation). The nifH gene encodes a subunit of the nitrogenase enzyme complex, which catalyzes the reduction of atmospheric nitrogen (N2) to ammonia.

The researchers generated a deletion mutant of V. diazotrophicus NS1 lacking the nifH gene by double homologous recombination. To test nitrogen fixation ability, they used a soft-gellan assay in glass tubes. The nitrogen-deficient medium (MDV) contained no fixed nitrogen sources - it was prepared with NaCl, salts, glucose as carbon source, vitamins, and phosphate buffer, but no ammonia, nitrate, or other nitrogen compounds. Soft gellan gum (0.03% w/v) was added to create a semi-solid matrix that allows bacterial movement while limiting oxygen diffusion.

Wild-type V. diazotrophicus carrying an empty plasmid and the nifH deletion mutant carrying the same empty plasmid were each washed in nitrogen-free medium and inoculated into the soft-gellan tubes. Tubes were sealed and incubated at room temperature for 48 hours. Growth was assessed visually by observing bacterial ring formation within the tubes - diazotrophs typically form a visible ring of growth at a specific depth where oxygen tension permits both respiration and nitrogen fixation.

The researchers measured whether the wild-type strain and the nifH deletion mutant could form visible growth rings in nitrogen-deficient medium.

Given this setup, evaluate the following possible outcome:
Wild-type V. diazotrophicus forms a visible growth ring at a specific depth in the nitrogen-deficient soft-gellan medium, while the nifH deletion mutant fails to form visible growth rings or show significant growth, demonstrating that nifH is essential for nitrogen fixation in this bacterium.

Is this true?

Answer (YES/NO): YES